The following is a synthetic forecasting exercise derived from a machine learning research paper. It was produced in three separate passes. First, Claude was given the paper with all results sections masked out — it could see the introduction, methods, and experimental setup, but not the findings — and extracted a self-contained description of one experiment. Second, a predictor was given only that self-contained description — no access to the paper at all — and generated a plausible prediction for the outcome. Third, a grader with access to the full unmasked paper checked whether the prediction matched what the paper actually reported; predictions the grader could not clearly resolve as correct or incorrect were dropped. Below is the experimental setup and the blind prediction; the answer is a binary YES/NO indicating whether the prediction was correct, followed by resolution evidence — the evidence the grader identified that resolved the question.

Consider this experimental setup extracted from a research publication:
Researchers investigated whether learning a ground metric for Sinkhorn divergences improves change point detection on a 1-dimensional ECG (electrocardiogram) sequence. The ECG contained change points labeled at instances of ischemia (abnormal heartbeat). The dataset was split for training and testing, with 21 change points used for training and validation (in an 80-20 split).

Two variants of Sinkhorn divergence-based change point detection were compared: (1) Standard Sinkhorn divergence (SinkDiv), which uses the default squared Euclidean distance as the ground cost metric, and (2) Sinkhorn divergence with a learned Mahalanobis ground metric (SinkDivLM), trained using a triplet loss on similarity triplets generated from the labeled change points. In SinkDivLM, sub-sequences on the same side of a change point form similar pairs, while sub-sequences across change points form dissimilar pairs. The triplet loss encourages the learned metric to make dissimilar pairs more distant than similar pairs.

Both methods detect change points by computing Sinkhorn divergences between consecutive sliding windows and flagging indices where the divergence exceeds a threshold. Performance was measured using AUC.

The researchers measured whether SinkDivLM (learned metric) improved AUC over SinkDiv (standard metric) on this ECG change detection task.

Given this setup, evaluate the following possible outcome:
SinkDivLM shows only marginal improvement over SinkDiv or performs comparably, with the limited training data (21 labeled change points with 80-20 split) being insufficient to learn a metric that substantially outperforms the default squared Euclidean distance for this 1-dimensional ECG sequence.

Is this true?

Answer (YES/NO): YES